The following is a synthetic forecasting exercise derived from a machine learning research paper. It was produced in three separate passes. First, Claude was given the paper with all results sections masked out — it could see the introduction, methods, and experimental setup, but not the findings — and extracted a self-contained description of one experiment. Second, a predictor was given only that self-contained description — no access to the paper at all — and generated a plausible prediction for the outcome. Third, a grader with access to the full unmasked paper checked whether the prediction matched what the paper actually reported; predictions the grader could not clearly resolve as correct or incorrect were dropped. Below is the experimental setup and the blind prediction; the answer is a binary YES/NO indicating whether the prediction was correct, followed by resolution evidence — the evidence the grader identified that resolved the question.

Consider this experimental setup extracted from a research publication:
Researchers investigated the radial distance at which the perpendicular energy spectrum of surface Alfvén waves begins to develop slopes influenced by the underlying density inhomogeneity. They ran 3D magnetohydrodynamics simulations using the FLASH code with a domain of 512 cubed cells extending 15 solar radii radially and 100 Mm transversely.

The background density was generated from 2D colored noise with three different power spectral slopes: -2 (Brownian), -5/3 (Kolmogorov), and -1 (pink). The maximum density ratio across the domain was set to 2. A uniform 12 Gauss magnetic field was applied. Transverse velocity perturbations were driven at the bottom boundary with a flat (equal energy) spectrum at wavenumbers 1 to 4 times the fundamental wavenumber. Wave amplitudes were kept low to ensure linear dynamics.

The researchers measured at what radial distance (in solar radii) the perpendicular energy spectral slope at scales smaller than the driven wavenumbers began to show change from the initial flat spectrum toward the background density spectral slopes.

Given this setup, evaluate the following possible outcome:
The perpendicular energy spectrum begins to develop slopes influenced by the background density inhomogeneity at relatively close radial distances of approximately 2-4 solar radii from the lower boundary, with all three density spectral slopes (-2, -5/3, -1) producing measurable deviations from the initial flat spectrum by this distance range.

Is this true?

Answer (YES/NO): NO